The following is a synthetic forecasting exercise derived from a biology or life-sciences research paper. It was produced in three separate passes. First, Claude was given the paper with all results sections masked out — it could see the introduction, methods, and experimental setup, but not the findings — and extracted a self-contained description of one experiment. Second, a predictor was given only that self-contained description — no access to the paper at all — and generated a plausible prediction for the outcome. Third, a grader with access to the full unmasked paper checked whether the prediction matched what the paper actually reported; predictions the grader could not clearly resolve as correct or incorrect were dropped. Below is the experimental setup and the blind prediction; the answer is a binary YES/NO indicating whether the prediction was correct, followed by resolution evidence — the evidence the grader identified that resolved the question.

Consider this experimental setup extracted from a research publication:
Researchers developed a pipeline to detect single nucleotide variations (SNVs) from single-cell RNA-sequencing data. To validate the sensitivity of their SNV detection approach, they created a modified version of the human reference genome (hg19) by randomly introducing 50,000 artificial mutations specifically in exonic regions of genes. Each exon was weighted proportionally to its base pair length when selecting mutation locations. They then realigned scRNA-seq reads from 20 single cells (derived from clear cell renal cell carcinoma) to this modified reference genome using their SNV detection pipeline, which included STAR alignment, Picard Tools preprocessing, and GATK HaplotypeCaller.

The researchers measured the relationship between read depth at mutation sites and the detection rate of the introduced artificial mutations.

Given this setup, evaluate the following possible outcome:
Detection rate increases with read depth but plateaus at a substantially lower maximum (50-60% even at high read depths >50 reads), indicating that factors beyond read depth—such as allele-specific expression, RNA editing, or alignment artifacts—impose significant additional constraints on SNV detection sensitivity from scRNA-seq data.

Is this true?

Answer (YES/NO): NO